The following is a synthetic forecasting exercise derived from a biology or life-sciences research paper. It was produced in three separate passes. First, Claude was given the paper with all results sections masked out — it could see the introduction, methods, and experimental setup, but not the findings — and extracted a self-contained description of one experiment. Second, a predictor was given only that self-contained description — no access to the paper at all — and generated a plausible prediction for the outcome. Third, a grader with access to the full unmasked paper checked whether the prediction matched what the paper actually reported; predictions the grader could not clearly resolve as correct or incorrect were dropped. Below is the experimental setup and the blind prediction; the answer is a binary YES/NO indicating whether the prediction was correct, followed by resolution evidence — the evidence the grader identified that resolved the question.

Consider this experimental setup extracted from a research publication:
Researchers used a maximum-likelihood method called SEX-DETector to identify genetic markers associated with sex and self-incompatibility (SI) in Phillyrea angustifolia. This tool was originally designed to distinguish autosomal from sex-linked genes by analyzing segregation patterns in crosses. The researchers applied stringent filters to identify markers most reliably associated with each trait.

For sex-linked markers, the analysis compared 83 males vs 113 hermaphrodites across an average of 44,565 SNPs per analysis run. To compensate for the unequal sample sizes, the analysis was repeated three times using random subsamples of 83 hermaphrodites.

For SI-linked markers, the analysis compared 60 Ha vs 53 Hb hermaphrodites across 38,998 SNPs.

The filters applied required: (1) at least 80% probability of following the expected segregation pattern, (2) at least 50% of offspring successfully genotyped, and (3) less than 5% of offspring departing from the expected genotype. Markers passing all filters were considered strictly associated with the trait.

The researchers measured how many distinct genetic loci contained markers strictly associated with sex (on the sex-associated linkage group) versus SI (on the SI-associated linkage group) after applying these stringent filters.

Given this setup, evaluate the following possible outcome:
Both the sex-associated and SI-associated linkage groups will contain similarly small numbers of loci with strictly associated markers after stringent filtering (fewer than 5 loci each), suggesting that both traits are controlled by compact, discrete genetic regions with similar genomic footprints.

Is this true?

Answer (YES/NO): NO